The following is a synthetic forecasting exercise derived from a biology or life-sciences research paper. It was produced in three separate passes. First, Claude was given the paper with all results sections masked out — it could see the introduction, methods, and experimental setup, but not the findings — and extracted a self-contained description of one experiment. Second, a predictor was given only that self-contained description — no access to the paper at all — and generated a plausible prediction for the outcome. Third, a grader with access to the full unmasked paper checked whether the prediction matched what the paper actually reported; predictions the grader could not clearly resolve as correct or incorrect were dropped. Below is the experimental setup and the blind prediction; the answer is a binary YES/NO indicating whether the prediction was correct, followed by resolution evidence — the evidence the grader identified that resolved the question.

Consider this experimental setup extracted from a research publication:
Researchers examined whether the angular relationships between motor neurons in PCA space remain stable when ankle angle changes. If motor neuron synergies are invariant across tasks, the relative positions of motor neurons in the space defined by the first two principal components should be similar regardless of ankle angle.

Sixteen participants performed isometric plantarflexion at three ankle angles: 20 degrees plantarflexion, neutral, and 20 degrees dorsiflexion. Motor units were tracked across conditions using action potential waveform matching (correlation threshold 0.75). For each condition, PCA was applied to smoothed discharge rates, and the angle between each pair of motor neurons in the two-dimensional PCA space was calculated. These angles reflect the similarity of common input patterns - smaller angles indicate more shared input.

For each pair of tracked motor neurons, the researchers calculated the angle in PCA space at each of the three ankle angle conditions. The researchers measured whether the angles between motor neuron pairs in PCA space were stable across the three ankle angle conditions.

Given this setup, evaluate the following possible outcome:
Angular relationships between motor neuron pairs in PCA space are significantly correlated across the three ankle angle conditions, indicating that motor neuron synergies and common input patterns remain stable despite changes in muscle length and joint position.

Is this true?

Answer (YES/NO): YES